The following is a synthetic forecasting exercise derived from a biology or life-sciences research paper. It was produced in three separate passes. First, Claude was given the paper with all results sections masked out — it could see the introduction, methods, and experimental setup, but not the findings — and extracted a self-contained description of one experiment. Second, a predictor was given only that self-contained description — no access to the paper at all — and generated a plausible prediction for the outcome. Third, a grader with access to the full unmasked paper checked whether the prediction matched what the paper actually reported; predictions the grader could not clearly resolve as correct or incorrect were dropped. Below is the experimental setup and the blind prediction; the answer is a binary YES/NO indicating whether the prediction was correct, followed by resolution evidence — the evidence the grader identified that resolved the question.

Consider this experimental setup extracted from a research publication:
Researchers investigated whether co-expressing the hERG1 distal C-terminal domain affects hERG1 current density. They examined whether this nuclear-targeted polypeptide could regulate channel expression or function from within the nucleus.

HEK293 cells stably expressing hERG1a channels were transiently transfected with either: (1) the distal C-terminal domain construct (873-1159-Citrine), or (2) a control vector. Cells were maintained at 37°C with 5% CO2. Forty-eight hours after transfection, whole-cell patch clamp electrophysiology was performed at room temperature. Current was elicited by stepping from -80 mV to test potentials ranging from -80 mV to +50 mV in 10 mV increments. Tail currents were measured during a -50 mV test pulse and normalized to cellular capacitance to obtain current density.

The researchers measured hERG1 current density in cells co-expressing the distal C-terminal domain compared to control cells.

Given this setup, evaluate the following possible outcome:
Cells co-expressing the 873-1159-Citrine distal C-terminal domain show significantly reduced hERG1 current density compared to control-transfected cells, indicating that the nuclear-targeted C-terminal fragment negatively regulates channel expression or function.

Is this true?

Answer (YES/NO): YES